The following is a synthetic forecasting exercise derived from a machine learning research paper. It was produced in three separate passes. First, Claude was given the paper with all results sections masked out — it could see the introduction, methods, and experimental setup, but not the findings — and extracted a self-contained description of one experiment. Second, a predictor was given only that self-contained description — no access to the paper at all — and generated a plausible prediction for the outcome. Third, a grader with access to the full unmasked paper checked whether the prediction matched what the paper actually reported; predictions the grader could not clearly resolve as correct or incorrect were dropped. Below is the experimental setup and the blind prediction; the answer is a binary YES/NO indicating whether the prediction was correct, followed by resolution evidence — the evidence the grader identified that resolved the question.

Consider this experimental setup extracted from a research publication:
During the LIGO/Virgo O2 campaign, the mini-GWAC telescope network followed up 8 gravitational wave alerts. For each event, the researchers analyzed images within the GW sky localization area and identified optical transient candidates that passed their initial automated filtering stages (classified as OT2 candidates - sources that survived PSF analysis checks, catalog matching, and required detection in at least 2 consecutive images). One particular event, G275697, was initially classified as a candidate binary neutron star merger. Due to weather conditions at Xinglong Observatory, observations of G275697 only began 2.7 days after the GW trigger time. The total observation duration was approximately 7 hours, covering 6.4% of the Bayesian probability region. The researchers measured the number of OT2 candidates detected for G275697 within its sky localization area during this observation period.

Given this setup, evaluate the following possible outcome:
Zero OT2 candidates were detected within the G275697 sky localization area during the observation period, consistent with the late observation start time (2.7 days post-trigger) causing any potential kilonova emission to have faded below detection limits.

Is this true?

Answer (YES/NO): NO